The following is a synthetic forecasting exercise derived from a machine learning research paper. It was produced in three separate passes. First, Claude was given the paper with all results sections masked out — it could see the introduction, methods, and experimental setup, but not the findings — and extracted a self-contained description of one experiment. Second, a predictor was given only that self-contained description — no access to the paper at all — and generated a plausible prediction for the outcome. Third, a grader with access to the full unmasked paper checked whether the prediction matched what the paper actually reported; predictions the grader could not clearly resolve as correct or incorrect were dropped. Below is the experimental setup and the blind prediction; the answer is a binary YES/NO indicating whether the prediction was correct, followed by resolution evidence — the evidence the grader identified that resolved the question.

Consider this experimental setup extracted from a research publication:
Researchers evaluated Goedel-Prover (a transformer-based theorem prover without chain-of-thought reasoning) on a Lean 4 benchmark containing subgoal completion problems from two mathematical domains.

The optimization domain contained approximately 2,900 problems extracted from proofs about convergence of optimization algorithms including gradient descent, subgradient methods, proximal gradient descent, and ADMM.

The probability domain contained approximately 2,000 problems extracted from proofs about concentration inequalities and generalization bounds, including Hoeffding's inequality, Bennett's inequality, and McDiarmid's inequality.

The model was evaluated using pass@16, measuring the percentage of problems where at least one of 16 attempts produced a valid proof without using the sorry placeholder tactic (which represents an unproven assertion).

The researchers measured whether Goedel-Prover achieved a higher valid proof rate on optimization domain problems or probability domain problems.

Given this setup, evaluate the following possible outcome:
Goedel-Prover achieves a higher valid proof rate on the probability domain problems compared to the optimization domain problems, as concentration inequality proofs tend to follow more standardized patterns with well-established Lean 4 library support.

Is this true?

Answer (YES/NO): YES